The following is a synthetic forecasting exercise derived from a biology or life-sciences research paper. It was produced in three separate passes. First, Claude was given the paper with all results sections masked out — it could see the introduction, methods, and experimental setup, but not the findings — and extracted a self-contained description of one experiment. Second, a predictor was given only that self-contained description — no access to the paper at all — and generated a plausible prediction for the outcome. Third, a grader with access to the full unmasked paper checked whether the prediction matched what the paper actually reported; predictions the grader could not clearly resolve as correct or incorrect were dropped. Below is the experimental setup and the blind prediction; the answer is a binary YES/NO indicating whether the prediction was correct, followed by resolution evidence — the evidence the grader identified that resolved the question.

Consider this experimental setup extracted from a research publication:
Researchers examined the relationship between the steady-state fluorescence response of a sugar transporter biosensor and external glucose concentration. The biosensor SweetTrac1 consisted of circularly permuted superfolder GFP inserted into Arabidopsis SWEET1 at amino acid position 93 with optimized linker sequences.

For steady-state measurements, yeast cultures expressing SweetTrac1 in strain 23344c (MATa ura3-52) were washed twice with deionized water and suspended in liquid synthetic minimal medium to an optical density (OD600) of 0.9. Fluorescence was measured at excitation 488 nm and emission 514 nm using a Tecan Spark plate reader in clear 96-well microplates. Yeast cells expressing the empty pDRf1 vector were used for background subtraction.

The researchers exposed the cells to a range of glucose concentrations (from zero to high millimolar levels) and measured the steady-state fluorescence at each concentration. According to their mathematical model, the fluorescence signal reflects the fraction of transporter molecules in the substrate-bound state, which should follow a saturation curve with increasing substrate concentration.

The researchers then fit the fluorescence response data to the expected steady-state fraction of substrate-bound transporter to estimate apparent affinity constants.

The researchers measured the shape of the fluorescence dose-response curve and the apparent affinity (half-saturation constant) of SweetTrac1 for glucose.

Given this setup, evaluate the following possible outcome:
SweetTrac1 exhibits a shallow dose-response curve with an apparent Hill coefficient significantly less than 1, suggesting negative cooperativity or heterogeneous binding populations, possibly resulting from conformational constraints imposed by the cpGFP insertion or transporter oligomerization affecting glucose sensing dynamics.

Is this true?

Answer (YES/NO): NO